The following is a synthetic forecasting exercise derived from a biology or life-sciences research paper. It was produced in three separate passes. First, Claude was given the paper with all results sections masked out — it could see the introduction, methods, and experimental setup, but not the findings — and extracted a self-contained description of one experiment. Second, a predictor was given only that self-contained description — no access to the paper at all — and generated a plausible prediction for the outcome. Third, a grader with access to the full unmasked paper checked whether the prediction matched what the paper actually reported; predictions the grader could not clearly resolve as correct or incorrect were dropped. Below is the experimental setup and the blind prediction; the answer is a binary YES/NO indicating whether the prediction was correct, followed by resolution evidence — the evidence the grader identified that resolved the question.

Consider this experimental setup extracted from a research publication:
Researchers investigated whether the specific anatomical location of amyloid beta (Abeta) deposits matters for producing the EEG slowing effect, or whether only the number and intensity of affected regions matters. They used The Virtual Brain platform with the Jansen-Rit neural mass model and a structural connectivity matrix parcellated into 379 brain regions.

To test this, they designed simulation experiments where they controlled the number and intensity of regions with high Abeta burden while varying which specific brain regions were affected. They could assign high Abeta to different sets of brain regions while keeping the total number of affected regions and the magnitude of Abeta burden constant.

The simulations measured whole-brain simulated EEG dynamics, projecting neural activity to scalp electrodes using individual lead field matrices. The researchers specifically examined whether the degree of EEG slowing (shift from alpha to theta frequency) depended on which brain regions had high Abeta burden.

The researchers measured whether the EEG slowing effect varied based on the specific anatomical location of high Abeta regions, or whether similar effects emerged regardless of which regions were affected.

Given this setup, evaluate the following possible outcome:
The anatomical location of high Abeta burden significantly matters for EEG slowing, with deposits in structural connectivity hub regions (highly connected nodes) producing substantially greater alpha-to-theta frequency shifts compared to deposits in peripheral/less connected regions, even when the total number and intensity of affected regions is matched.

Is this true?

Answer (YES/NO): NO